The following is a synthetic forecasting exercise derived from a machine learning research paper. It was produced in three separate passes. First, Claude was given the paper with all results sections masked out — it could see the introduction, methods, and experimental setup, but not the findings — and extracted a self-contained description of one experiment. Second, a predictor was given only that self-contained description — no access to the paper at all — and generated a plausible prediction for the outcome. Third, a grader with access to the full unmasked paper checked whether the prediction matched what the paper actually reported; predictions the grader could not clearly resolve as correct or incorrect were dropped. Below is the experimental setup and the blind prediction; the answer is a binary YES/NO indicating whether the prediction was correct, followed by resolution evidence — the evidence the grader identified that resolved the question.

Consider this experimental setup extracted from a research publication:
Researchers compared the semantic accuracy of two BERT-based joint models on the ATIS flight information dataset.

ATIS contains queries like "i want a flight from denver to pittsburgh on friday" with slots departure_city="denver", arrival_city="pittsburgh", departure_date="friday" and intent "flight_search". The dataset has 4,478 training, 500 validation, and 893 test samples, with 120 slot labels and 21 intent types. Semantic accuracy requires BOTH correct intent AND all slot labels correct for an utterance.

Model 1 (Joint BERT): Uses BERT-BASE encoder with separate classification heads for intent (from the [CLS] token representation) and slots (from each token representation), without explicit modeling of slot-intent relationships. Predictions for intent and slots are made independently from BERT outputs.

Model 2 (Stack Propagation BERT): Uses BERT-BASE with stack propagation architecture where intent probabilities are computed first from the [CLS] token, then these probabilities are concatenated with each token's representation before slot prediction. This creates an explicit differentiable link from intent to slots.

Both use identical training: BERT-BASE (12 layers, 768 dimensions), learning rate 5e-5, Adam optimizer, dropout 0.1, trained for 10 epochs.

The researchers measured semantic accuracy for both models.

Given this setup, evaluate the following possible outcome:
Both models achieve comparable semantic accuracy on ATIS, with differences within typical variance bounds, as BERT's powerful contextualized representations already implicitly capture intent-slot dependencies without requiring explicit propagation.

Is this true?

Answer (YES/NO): YES